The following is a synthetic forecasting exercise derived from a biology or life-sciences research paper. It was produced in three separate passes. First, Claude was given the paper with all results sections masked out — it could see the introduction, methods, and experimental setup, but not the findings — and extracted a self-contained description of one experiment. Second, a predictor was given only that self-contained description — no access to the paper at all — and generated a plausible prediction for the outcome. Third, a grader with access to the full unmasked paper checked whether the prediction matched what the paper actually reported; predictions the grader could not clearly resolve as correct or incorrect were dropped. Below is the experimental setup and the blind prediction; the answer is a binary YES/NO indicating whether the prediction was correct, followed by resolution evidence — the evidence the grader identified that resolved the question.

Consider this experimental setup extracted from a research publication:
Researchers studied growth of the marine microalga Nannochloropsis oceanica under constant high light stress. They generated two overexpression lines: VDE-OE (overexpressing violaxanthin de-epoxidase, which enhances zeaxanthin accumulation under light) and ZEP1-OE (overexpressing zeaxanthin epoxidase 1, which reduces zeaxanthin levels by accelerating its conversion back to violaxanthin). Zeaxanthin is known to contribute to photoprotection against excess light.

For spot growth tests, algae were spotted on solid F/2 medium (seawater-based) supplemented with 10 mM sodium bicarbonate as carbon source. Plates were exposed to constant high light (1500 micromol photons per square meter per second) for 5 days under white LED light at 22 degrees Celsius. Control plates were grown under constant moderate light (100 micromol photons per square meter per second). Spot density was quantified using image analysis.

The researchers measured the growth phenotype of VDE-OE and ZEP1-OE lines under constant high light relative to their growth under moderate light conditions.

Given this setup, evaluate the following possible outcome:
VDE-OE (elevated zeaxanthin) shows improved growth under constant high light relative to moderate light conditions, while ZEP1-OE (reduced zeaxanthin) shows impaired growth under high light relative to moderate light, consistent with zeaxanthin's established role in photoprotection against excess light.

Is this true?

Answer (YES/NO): YES